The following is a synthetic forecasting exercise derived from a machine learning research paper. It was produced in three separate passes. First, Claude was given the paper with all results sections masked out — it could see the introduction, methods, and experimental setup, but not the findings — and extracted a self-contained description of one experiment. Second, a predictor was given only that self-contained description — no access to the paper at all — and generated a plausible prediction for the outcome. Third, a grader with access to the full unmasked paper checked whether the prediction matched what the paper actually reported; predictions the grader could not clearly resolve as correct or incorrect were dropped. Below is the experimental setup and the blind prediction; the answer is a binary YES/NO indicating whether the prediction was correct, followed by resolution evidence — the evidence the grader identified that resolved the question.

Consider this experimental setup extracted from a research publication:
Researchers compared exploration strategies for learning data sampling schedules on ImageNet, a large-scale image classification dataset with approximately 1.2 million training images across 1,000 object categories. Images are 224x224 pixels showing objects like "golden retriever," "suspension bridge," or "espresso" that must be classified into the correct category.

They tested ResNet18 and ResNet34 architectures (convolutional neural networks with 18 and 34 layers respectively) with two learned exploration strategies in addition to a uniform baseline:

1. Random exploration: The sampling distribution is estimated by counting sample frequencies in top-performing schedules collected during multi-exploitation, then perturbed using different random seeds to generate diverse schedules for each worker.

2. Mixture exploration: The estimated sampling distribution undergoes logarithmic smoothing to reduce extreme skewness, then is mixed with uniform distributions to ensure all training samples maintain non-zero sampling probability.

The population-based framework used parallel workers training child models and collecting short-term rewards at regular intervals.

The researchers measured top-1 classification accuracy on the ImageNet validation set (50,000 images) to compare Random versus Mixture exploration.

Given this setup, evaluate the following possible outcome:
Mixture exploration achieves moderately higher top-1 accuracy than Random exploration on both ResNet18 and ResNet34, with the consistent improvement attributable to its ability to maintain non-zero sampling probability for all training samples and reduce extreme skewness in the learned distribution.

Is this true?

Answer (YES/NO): YES